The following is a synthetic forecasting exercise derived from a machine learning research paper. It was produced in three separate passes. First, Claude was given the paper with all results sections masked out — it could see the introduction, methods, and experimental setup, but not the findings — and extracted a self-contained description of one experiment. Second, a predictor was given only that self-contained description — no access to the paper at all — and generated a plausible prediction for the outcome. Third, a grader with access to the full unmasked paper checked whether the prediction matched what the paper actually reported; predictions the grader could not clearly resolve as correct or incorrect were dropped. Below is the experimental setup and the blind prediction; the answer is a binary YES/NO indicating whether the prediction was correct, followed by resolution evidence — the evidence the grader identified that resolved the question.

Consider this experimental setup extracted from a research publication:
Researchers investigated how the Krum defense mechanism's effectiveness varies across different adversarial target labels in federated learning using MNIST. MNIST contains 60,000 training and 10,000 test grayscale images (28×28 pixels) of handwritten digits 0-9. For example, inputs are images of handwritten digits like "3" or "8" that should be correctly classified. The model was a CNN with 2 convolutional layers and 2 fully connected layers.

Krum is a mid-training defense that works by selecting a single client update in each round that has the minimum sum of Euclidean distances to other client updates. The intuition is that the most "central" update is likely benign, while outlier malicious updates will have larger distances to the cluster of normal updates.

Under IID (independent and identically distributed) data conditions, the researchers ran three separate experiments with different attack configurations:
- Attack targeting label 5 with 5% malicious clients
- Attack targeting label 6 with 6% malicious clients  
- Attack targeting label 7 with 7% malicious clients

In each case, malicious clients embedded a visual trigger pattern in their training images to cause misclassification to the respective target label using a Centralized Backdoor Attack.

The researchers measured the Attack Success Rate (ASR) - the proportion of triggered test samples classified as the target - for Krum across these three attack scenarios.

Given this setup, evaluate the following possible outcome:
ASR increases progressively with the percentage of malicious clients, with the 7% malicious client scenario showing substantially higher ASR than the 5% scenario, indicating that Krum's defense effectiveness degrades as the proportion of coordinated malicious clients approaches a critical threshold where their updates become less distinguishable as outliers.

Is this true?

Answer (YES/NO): NO